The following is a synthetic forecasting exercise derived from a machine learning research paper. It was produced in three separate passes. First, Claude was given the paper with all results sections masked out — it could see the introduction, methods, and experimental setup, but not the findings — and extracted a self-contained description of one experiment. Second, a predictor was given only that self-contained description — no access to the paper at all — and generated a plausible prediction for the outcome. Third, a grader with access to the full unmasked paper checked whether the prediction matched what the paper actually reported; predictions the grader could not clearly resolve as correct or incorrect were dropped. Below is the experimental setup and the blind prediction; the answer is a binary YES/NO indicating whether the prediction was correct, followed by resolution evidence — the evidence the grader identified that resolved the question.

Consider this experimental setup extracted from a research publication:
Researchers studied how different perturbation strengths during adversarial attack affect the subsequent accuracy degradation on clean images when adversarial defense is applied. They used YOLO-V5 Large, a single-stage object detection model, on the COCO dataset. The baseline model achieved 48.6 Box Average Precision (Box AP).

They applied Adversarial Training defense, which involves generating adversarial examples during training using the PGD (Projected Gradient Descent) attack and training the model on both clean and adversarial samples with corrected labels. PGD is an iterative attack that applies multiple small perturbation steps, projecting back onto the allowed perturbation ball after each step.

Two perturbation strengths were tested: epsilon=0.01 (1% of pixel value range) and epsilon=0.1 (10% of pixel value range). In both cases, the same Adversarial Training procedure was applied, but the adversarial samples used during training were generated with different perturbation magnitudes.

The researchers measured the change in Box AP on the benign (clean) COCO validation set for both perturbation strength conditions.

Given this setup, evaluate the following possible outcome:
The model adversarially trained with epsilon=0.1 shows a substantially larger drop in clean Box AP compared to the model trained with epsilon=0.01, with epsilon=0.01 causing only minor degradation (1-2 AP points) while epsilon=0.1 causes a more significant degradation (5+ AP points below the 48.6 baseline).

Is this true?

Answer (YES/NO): NO